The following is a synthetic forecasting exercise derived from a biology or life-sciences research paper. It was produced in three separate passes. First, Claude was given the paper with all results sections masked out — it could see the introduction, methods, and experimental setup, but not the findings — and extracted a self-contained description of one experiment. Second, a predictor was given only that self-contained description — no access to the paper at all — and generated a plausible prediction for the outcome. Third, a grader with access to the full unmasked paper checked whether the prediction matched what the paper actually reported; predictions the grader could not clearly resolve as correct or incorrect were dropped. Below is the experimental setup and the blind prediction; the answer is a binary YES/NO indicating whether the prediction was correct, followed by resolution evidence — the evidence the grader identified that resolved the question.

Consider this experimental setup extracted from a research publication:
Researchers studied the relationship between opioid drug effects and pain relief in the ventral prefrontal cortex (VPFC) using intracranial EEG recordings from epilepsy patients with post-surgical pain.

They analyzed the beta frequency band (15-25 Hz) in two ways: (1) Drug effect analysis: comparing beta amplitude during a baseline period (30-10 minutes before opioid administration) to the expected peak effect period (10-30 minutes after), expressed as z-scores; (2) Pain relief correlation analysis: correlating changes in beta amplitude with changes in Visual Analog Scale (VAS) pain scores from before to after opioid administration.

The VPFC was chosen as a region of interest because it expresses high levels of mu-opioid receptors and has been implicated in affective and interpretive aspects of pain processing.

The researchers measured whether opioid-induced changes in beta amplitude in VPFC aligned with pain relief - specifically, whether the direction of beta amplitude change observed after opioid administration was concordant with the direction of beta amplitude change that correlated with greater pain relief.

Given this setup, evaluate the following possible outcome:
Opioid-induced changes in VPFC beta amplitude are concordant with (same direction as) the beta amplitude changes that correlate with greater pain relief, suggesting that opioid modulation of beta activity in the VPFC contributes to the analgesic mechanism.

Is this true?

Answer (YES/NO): YES